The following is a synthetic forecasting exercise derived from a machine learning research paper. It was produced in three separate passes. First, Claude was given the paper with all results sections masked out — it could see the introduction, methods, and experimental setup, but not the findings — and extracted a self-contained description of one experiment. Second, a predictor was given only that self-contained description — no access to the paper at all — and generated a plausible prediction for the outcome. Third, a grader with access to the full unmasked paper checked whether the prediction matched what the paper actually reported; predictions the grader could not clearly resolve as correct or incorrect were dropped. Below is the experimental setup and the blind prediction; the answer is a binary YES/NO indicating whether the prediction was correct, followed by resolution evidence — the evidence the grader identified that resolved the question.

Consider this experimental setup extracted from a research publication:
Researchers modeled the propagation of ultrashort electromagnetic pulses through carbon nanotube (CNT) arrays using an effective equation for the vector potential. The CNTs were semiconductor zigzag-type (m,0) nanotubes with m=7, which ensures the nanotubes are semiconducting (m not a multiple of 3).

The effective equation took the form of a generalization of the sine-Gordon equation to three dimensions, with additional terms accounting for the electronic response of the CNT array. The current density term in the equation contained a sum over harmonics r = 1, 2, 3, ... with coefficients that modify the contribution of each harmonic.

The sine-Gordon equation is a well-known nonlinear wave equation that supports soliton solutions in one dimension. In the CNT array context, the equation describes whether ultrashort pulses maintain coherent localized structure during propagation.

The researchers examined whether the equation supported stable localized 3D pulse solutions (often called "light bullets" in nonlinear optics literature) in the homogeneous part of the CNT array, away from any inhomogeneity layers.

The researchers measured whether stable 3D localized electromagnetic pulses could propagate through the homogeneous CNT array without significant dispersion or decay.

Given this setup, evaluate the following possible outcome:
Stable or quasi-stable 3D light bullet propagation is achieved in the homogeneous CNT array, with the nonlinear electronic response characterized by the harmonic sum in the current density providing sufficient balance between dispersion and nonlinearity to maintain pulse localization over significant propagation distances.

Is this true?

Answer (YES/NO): YES